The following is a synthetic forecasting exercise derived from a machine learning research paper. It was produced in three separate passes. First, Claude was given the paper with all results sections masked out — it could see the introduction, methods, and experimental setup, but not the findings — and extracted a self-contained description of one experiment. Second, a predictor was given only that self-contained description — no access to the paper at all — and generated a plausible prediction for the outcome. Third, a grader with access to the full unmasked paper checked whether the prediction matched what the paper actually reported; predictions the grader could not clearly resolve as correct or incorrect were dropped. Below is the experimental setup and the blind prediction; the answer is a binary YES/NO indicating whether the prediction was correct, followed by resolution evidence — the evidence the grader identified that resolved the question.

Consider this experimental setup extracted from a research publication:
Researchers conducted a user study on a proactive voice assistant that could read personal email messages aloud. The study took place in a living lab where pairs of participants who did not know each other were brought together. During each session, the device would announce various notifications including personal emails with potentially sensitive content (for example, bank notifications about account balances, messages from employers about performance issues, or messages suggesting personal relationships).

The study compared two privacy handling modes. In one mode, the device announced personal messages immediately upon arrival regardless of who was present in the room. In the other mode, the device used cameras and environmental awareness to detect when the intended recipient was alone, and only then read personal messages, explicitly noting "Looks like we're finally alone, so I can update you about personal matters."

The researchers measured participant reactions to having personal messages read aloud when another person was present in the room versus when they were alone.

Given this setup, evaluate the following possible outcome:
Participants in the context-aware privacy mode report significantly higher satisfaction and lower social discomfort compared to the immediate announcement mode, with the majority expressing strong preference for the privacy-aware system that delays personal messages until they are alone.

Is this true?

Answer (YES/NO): YES